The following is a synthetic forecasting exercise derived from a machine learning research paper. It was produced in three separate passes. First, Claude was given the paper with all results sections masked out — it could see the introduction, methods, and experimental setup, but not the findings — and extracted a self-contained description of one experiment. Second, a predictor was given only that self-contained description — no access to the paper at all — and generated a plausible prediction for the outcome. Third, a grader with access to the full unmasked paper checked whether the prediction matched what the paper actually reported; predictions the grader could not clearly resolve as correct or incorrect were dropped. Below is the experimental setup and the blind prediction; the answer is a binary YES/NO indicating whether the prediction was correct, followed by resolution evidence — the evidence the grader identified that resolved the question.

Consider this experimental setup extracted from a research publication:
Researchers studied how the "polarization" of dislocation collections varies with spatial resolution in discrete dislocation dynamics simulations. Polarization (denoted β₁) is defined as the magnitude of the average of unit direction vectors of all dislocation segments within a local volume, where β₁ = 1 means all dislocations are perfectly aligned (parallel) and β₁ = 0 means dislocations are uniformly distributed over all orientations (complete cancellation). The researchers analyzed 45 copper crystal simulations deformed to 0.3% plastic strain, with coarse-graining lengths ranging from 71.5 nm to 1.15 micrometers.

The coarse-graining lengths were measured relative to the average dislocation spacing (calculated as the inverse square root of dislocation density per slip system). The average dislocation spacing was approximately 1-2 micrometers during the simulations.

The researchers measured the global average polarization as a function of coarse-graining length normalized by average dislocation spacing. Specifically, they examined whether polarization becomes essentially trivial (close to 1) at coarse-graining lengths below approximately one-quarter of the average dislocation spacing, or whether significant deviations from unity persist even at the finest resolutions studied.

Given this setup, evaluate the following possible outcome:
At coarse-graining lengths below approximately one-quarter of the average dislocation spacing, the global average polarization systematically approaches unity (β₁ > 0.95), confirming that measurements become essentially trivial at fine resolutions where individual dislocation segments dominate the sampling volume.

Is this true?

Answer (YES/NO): NO